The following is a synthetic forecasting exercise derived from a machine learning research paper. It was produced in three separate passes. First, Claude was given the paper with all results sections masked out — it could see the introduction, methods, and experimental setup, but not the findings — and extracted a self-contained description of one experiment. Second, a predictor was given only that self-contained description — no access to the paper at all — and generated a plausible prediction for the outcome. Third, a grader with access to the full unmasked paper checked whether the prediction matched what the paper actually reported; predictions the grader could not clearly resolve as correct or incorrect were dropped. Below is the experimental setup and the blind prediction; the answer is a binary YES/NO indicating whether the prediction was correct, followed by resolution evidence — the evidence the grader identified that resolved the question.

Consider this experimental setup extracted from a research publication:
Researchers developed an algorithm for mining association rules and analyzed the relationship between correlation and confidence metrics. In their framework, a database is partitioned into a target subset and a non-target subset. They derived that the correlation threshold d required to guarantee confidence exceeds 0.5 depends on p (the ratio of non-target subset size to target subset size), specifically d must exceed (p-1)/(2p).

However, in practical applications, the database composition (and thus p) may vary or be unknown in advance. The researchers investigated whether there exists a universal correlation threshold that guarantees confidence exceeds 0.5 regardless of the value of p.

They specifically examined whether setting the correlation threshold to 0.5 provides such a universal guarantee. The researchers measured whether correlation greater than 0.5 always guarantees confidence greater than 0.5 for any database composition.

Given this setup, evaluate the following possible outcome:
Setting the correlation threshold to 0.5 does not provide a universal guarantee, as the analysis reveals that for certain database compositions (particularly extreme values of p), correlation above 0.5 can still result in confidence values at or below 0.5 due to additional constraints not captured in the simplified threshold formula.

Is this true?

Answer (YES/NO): NO